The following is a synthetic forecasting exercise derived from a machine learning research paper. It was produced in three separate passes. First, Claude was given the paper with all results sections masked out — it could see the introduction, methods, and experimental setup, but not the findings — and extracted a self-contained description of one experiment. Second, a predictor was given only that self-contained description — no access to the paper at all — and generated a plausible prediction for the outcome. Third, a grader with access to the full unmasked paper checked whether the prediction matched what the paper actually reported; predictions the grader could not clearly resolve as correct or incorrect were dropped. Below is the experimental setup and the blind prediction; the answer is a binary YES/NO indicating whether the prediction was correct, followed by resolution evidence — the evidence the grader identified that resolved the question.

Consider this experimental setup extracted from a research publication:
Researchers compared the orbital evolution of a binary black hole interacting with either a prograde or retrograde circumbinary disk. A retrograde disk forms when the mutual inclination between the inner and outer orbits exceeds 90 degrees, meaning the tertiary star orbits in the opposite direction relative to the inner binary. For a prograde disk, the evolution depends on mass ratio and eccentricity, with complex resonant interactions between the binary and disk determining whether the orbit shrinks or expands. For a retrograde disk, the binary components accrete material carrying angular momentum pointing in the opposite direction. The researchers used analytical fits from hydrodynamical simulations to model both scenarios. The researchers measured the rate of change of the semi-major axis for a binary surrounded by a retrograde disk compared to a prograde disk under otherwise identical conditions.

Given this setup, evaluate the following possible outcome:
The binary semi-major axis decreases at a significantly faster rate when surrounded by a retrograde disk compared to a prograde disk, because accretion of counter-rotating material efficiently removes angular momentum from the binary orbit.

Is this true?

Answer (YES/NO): YES